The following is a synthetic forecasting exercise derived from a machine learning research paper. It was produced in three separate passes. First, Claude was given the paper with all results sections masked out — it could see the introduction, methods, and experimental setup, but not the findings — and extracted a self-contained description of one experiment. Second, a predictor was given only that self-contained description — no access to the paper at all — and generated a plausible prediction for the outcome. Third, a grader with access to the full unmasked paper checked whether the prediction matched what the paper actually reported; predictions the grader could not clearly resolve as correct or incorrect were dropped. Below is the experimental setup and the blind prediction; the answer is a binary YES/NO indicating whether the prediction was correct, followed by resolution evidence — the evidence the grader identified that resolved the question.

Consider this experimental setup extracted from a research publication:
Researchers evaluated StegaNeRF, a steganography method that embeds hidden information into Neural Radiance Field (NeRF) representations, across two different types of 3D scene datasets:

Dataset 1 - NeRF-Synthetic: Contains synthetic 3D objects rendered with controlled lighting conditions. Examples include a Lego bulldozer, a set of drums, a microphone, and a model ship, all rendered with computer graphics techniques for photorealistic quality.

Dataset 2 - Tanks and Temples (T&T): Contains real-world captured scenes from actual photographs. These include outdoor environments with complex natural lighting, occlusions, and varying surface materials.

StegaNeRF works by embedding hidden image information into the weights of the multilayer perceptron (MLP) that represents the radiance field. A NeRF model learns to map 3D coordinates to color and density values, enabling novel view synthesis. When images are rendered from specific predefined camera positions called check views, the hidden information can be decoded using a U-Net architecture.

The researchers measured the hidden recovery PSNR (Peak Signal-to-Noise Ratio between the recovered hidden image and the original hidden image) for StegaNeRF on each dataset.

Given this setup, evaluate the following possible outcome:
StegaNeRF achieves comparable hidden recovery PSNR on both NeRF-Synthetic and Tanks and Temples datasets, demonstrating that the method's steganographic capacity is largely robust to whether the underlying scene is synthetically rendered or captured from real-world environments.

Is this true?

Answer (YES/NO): NO